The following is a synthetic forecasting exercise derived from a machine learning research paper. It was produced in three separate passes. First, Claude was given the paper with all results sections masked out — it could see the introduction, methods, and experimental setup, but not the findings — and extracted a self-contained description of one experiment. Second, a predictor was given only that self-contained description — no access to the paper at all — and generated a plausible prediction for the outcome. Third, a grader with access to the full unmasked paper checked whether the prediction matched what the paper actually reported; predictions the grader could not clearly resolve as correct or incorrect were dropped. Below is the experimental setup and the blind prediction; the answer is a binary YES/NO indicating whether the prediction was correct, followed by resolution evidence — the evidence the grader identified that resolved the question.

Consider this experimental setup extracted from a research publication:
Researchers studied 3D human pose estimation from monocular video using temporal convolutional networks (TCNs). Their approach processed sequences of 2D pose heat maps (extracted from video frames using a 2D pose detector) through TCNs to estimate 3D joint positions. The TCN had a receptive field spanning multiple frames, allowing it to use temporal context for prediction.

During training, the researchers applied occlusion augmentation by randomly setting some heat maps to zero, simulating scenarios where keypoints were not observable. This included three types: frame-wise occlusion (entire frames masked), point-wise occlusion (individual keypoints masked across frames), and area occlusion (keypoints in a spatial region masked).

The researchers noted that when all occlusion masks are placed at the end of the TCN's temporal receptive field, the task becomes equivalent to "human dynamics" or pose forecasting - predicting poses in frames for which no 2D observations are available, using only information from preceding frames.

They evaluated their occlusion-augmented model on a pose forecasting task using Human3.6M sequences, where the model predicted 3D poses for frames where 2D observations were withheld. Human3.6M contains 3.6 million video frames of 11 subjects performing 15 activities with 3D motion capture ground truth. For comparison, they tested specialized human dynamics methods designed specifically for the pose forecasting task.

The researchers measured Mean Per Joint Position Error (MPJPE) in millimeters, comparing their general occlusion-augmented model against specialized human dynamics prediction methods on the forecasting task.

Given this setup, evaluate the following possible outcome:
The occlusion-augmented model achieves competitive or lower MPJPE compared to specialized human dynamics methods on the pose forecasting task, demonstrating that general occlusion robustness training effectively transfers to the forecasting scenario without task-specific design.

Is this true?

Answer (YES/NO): YES